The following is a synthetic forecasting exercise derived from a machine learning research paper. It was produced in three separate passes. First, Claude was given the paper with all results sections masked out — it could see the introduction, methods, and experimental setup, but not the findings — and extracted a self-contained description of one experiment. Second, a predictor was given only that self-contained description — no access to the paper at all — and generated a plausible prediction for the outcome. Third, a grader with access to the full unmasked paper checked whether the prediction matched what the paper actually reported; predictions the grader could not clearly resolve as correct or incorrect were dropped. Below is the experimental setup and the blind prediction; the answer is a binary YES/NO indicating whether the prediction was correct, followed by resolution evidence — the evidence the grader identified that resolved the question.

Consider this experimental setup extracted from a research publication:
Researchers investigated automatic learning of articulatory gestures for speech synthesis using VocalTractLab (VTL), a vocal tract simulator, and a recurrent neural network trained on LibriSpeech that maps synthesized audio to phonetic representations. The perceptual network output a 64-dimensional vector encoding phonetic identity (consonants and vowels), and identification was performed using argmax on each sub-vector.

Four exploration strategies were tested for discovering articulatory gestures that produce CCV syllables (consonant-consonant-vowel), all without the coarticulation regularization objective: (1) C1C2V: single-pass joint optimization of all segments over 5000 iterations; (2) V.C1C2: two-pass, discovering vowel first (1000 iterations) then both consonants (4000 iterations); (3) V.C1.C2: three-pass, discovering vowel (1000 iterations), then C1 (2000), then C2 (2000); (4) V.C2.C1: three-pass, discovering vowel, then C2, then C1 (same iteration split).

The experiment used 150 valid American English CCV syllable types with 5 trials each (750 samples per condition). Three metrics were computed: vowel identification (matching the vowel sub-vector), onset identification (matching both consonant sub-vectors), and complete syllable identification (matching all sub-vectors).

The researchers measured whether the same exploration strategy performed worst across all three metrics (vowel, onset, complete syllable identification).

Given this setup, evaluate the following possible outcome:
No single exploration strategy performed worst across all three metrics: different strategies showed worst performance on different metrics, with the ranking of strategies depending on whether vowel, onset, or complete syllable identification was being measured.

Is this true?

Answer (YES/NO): NO